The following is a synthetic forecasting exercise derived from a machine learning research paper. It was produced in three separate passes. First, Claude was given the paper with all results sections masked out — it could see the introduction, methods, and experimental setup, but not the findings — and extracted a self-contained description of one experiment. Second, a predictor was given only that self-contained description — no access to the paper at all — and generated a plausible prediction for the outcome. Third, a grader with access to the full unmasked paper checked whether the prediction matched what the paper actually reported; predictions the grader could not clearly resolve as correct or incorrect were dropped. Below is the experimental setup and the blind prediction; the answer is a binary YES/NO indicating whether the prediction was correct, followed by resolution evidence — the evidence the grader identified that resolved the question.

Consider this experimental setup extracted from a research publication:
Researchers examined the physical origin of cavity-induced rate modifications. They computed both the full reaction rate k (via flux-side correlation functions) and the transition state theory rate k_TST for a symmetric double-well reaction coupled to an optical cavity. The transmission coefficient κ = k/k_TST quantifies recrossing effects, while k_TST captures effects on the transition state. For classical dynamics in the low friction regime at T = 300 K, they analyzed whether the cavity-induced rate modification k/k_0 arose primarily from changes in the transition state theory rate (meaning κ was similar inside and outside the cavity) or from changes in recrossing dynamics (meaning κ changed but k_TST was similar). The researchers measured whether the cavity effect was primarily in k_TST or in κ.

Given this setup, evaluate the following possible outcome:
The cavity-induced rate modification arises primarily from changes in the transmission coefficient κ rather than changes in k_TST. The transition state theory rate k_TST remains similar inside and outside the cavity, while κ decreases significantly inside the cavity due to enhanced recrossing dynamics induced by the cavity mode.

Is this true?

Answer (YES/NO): NO